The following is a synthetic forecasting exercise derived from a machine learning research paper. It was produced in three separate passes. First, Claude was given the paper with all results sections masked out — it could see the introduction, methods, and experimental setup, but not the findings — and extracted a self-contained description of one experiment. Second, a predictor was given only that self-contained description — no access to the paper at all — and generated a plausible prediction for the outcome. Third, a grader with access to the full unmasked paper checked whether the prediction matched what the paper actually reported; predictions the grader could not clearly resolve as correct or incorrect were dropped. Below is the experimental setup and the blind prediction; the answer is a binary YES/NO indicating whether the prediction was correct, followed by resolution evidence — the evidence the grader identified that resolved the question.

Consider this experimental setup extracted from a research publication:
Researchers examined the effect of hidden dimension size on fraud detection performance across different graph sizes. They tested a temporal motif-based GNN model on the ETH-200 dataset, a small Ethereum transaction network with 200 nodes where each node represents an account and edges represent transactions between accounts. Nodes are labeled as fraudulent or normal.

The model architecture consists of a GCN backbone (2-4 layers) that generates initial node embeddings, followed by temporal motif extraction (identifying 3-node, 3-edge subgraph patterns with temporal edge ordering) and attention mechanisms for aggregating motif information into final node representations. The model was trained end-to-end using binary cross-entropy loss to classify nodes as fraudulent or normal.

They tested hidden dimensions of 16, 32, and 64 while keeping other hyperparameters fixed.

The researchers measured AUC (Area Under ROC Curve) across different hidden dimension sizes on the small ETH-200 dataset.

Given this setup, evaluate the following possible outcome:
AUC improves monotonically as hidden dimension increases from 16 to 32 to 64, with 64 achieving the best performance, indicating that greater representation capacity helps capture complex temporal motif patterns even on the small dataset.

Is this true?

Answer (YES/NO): NO